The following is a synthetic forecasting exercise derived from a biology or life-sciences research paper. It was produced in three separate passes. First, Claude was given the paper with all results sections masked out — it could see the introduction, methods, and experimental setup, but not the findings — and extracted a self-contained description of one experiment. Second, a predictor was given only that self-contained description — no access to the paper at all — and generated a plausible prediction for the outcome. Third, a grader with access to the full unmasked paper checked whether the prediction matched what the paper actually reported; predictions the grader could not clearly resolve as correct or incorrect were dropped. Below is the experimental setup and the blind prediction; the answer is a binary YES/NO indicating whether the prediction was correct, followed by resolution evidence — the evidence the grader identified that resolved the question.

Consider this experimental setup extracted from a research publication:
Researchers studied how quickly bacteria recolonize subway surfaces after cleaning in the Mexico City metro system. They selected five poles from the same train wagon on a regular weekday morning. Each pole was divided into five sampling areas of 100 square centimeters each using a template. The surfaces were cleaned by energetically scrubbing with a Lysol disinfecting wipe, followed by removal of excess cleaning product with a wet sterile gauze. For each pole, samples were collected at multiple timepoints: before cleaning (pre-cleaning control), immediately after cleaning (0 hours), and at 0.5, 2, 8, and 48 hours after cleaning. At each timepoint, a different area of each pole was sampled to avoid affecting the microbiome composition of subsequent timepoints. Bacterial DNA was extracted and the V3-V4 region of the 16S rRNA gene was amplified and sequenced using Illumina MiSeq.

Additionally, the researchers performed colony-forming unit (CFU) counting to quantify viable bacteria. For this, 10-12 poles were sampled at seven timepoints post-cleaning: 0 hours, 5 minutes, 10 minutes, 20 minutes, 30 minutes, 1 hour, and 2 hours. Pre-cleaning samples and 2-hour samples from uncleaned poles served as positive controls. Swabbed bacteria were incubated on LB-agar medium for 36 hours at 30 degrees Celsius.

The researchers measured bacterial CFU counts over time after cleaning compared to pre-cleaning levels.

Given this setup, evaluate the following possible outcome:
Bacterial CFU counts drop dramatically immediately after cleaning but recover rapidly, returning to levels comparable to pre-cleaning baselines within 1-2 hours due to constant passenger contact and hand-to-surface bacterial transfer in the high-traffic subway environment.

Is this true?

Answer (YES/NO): NO